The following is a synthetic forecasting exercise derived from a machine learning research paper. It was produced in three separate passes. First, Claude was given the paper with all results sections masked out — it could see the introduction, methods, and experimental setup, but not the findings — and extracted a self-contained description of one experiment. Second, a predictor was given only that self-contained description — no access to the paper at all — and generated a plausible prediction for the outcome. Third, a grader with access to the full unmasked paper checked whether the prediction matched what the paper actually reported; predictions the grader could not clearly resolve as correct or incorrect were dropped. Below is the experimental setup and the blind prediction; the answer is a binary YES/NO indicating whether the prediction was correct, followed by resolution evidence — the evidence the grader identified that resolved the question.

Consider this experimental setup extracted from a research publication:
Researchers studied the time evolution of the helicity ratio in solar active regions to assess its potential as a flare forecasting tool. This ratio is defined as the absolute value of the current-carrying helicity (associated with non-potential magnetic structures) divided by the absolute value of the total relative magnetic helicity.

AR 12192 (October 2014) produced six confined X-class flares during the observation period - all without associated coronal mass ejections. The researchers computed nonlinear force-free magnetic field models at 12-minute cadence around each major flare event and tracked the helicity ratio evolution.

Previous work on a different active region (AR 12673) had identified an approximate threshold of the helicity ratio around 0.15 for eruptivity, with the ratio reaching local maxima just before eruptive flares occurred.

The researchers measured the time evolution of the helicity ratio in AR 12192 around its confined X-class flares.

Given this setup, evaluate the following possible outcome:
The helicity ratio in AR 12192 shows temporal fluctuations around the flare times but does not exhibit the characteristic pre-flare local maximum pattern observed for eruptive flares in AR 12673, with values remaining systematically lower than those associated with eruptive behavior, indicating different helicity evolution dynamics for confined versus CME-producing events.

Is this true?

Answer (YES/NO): NO